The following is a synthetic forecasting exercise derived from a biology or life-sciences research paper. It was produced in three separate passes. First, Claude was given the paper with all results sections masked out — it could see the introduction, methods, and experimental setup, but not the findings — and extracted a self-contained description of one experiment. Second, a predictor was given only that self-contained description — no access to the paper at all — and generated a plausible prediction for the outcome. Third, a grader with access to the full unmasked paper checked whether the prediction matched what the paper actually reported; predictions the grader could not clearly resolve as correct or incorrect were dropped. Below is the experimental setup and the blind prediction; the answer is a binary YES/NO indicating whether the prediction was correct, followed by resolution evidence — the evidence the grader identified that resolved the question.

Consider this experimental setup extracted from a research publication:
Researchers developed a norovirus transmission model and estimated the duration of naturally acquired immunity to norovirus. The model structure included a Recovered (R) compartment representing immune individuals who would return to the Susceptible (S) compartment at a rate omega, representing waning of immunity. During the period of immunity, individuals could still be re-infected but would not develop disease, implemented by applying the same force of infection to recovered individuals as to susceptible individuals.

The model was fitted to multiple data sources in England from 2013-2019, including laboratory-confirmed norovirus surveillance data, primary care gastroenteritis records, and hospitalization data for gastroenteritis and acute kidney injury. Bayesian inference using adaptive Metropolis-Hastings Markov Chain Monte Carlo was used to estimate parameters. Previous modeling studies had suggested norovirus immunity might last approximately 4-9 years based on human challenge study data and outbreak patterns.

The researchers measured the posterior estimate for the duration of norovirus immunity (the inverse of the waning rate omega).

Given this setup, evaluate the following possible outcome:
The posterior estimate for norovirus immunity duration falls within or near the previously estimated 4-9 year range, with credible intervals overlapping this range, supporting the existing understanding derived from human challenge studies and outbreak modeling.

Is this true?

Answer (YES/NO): YES